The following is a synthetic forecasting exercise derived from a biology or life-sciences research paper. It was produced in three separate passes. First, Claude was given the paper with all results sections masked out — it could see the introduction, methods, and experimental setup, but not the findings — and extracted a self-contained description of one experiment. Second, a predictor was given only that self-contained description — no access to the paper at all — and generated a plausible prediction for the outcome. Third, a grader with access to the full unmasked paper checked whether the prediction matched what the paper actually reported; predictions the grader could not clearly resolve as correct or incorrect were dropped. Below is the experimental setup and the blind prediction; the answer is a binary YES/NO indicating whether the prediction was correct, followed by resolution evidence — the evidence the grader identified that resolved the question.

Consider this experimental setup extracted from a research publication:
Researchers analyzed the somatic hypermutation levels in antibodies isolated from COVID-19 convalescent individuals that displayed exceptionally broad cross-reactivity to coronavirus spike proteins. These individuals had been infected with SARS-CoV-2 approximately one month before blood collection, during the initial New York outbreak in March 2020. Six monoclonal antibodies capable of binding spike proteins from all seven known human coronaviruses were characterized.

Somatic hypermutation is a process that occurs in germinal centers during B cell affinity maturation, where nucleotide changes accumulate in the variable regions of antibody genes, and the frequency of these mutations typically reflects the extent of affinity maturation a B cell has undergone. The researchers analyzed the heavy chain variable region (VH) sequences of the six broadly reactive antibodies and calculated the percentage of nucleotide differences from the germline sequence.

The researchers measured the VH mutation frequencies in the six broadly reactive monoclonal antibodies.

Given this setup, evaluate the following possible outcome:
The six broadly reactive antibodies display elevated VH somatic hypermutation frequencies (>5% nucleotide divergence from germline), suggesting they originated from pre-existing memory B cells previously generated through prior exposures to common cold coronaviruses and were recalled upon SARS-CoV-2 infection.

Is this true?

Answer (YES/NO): YES